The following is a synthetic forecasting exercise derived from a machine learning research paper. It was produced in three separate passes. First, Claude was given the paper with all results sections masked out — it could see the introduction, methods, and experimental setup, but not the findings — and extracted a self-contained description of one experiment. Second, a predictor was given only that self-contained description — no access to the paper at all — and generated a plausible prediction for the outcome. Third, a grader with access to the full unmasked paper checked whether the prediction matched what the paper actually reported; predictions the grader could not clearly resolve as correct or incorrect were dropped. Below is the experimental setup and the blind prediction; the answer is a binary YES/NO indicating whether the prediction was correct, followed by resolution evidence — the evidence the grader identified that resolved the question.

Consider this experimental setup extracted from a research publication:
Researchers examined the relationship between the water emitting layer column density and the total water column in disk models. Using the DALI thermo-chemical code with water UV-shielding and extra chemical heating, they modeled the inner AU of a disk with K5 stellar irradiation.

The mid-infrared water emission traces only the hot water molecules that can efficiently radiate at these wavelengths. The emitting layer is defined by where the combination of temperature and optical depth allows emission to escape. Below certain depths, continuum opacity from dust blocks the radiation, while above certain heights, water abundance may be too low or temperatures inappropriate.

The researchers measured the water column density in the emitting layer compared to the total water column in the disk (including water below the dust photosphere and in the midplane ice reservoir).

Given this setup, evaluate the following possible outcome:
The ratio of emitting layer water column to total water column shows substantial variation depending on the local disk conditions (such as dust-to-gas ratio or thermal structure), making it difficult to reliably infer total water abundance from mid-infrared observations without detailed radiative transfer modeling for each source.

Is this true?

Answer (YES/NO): YES